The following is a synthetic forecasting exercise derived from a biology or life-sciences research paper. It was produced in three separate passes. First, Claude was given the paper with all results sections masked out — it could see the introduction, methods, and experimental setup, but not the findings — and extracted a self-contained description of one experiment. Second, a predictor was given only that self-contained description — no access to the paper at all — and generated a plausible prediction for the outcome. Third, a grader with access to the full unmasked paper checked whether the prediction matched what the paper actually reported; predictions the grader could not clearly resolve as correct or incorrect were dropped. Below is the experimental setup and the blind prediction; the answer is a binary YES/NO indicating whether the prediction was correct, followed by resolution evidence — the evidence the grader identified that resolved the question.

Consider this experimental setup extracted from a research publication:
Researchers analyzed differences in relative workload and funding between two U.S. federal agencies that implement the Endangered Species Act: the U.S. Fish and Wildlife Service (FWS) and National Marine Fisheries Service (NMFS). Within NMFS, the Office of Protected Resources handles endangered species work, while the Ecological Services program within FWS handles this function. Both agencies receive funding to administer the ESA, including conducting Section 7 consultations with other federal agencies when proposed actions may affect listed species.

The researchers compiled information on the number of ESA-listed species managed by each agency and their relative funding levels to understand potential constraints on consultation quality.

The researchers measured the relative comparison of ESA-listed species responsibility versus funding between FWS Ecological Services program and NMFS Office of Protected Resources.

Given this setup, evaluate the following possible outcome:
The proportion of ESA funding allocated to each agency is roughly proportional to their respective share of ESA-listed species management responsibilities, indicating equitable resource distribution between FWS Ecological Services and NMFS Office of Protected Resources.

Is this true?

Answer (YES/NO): NO